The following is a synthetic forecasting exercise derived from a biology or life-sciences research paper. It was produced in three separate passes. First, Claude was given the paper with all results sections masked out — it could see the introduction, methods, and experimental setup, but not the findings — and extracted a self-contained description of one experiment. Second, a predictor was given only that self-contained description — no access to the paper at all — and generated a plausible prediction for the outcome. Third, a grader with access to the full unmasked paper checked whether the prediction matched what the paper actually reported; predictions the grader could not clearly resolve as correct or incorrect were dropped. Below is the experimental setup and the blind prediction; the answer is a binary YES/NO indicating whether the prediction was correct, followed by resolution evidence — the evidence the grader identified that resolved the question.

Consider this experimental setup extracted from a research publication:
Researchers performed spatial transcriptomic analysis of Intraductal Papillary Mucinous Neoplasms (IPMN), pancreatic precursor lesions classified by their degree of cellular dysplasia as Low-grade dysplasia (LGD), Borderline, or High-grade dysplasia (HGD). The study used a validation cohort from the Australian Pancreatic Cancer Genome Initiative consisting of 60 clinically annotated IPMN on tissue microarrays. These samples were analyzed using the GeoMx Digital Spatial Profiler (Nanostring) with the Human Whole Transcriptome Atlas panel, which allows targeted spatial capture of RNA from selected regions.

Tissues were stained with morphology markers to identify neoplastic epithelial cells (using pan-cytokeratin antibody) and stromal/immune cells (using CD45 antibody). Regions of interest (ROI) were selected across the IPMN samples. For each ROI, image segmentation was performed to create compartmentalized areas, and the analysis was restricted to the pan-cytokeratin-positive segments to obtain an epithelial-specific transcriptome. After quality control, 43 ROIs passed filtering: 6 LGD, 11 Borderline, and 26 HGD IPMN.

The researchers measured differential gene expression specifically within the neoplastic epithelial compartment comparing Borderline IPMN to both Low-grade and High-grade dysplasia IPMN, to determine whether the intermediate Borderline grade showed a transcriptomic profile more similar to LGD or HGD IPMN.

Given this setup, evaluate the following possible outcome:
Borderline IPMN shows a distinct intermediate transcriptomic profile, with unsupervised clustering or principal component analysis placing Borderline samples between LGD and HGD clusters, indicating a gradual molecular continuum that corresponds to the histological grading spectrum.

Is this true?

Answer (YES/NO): NO